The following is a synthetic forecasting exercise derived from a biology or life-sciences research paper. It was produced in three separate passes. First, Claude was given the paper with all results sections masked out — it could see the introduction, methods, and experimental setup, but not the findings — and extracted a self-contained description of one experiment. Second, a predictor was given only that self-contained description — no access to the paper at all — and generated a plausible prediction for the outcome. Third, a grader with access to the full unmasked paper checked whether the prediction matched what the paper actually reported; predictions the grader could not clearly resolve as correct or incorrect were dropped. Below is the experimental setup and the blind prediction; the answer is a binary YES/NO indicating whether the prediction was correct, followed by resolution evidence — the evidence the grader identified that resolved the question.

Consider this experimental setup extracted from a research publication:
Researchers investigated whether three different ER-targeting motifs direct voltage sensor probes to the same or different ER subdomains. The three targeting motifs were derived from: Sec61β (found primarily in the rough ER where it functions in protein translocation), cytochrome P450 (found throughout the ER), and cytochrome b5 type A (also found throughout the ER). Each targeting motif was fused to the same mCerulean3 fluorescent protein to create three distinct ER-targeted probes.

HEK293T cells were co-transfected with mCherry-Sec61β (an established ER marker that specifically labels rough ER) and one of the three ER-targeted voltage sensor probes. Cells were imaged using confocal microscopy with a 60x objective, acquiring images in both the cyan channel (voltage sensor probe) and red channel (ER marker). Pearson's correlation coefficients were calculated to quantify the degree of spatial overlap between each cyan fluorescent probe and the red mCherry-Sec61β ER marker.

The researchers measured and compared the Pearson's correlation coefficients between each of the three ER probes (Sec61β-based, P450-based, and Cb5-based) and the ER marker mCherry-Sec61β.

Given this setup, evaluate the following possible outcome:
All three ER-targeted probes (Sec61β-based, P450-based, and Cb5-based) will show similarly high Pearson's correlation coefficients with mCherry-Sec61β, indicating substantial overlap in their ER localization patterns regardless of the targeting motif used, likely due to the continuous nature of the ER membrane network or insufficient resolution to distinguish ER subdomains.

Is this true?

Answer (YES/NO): NO